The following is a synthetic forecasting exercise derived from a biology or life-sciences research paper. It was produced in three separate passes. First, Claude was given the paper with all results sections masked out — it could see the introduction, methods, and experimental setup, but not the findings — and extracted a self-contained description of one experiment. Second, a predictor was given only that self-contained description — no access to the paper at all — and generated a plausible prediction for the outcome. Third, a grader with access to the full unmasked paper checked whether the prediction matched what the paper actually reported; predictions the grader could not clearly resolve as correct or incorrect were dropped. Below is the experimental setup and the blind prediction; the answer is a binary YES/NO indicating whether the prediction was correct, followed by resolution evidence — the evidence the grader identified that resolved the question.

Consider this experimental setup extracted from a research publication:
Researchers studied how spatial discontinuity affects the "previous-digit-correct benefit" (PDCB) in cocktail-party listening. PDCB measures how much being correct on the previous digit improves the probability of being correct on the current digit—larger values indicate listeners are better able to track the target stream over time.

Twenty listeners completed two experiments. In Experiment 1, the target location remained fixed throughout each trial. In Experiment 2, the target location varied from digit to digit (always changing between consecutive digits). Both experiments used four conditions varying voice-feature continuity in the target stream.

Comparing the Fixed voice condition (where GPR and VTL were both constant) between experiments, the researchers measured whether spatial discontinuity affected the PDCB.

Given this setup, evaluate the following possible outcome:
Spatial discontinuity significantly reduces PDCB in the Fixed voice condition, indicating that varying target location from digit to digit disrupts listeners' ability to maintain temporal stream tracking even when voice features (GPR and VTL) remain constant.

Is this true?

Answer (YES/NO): YES